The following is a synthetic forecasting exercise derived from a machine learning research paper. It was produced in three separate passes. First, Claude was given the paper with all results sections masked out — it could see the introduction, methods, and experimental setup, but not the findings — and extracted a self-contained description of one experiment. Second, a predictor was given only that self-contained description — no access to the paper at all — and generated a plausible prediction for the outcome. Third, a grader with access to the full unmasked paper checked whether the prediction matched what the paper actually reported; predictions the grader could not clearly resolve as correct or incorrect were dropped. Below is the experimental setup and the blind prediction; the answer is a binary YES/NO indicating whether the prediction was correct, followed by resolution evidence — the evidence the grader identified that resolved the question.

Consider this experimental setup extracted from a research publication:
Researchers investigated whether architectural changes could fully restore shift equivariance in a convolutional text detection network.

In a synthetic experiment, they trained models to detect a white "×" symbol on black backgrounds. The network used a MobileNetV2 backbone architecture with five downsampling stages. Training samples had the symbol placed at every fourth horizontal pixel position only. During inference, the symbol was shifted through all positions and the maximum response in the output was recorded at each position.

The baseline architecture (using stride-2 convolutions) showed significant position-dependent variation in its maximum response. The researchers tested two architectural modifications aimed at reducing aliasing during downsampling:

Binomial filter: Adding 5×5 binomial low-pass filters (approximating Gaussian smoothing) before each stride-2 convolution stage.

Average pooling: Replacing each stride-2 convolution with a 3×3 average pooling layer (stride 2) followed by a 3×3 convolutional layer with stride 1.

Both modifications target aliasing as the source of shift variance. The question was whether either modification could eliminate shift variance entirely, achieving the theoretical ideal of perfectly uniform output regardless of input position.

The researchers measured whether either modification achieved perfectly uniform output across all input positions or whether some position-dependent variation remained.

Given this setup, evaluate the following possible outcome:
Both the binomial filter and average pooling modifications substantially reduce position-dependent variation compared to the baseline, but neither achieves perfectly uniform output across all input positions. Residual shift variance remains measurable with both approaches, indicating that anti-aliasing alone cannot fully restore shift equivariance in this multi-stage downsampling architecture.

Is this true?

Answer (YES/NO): YES